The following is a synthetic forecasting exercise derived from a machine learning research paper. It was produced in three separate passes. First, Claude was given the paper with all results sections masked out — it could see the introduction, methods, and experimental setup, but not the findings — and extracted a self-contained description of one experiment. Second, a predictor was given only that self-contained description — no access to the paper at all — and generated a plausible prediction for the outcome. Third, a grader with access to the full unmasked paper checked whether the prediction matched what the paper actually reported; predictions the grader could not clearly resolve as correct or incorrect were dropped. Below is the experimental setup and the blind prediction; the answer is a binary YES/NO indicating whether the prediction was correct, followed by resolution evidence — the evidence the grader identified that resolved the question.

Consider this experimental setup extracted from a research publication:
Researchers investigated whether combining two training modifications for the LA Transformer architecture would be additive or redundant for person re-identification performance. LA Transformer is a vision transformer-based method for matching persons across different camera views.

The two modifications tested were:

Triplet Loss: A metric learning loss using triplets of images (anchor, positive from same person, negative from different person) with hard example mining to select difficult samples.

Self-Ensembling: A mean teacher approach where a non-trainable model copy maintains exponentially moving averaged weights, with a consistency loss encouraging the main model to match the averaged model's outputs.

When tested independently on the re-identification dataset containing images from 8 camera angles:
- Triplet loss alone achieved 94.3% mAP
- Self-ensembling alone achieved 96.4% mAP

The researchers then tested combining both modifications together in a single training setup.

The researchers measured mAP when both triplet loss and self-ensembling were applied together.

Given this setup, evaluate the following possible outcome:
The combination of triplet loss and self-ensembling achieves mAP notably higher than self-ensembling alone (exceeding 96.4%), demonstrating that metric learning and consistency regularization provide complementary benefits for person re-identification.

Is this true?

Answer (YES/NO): YES